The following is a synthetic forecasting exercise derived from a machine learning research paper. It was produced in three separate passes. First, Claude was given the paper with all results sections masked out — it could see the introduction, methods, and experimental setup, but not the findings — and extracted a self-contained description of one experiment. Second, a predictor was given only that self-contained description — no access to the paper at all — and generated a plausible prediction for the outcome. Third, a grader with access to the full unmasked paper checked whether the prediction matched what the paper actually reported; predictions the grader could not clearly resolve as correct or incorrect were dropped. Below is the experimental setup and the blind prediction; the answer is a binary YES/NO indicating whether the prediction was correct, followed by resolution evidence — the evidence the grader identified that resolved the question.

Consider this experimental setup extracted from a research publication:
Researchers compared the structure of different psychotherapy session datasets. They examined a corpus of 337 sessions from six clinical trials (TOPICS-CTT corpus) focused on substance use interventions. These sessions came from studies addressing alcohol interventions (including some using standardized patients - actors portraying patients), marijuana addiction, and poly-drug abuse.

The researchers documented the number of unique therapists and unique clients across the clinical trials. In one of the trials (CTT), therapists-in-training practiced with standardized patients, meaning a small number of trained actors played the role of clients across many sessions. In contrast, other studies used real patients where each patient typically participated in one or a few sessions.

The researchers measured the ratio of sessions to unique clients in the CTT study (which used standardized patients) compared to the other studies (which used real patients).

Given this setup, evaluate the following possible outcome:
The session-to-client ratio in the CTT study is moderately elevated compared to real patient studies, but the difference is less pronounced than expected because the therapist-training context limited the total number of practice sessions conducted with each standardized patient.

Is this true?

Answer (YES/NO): NO